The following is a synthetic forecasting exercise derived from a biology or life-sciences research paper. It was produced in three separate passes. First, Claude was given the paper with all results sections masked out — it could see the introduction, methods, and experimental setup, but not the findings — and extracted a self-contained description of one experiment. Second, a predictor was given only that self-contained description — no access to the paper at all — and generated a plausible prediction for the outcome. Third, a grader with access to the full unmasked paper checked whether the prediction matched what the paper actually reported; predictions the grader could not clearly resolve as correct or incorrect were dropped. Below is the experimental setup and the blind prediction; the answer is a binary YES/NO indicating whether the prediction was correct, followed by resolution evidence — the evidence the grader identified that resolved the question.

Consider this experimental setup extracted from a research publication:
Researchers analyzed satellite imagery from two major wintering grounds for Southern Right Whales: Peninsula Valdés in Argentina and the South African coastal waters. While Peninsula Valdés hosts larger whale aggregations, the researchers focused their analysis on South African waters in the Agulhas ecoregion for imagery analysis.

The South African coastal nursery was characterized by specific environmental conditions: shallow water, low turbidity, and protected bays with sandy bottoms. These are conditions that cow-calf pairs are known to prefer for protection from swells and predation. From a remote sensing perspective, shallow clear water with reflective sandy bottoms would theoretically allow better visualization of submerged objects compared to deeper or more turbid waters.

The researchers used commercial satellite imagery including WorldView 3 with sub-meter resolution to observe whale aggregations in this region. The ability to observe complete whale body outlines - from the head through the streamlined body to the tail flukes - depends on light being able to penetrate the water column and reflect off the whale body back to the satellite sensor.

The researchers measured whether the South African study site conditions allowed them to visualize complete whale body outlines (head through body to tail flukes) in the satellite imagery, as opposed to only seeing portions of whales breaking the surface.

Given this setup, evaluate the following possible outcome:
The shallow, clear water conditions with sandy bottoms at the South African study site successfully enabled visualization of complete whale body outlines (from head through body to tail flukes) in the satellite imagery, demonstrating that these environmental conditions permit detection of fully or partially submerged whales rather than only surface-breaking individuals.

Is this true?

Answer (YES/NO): YES